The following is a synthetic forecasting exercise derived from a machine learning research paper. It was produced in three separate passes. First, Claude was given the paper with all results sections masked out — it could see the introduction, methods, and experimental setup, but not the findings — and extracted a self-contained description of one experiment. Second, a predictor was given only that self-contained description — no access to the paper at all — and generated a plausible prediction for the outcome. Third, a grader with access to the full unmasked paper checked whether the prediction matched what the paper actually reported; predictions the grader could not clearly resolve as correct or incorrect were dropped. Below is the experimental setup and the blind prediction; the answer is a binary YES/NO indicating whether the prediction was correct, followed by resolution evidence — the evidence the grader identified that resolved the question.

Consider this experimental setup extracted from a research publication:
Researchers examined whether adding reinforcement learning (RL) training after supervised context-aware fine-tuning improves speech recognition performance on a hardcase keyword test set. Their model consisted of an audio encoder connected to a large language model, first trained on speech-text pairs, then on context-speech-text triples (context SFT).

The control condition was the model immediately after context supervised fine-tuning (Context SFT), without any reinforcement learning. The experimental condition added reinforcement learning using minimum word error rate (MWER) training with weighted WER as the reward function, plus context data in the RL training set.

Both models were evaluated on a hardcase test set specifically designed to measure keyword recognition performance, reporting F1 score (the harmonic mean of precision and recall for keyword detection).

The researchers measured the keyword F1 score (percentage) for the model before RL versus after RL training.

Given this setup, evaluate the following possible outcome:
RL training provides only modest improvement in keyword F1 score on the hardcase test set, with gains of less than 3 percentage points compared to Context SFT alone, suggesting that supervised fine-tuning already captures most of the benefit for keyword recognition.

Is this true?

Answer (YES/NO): YES